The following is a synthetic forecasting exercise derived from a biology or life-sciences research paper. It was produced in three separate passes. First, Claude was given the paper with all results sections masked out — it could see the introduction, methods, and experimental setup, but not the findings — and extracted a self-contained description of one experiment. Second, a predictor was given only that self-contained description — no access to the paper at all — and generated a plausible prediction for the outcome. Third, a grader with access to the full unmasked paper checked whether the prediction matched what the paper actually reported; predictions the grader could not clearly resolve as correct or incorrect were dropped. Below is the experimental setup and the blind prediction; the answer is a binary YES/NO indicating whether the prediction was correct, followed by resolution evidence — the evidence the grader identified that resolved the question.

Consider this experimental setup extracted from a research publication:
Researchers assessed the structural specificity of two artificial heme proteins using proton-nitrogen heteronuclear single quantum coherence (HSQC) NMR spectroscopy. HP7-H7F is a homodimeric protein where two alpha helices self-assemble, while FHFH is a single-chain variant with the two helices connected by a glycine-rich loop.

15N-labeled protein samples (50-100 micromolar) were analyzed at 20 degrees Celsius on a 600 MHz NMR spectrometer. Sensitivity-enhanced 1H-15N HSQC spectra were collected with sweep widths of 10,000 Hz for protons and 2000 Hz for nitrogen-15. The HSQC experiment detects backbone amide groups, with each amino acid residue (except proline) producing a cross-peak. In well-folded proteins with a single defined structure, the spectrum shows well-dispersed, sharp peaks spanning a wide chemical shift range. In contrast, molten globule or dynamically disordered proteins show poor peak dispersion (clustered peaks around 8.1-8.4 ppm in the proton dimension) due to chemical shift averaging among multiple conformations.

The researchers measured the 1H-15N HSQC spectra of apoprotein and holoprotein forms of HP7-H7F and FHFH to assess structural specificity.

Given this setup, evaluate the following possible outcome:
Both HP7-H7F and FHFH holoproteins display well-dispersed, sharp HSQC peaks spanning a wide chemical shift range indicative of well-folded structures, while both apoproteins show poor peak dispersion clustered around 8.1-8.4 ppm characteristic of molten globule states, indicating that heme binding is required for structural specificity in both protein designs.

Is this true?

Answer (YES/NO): NO